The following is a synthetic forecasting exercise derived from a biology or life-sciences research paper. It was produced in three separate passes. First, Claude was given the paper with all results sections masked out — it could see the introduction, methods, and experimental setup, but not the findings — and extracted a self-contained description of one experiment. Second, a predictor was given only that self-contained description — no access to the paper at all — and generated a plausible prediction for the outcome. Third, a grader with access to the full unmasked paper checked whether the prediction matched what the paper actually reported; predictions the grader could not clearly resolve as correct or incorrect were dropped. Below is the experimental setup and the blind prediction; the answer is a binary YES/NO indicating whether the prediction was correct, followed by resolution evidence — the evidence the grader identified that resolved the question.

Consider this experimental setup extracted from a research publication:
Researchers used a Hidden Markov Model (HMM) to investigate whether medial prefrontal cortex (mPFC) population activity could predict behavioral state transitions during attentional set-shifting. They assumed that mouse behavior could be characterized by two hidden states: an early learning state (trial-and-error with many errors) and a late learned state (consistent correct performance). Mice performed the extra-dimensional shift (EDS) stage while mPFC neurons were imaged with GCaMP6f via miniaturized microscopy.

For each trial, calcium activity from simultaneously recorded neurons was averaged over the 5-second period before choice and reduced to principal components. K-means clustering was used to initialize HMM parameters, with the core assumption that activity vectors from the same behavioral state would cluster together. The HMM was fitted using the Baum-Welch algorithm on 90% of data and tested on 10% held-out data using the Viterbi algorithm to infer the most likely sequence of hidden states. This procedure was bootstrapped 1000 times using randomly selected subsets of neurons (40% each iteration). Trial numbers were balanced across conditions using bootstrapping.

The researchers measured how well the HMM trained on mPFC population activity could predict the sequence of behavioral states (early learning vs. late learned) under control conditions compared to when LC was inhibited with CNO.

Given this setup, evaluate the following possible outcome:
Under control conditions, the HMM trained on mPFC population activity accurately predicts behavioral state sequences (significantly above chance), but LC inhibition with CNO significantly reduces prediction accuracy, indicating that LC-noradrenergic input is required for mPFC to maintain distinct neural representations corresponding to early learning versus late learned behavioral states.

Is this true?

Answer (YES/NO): YES